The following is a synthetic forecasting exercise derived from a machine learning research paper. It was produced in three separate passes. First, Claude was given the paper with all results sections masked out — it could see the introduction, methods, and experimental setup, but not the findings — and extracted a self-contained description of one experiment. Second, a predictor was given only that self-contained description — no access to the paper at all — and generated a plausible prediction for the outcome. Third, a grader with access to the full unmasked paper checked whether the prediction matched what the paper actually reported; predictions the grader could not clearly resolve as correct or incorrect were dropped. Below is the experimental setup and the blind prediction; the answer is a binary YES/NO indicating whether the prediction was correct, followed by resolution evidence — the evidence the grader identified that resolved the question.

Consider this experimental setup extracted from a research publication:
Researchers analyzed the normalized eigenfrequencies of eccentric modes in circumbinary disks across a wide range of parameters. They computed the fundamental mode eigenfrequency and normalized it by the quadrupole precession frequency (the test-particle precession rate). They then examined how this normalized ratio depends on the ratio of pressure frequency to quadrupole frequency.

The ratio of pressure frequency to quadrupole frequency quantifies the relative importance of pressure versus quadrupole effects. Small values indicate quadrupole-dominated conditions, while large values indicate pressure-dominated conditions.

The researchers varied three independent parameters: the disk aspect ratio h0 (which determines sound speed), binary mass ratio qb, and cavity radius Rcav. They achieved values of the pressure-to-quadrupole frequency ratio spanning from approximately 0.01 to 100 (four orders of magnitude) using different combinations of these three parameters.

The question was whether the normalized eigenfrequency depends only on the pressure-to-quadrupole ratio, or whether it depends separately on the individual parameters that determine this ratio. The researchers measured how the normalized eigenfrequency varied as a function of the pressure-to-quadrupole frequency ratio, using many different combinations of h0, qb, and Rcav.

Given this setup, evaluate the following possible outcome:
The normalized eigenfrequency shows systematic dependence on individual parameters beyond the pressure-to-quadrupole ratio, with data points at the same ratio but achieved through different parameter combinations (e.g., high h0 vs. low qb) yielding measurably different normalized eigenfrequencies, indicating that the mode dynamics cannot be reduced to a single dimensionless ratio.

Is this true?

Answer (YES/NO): NO